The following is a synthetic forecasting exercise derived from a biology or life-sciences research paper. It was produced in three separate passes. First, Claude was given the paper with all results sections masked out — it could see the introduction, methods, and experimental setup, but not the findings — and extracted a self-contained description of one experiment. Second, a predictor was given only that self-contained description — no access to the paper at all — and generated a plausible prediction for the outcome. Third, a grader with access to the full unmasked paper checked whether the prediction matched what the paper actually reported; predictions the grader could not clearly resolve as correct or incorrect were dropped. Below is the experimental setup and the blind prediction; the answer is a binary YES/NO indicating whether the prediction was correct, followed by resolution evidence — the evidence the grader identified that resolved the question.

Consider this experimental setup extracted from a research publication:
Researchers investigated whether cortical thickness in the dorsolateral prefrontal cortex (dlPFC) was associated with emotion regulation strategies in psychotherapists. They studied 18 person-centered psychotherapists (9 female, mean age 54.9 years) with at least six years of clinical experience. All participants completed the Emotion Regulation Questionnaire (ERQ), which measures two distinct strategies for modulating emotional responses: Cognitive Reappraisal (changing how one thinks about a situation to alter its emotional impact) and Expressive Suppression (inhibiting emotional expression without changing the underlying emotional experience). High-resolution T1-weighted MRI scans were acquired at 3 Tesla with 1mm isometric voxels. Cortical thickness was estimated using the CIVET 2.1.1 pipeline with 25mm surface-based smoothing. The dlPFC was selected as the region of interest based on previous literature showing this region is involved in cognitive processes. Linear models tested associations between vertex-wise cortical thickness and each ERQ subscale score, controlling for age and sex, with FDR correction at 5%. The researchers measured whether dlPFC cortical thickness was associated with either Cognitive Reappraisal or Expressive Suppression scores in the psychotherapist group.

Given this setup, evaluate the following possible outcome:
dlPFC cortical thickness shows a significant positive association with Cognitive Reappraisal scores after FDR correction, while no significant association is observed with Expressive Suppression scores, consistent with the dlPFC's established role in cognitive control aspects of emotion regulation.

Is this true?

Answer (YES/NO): NO